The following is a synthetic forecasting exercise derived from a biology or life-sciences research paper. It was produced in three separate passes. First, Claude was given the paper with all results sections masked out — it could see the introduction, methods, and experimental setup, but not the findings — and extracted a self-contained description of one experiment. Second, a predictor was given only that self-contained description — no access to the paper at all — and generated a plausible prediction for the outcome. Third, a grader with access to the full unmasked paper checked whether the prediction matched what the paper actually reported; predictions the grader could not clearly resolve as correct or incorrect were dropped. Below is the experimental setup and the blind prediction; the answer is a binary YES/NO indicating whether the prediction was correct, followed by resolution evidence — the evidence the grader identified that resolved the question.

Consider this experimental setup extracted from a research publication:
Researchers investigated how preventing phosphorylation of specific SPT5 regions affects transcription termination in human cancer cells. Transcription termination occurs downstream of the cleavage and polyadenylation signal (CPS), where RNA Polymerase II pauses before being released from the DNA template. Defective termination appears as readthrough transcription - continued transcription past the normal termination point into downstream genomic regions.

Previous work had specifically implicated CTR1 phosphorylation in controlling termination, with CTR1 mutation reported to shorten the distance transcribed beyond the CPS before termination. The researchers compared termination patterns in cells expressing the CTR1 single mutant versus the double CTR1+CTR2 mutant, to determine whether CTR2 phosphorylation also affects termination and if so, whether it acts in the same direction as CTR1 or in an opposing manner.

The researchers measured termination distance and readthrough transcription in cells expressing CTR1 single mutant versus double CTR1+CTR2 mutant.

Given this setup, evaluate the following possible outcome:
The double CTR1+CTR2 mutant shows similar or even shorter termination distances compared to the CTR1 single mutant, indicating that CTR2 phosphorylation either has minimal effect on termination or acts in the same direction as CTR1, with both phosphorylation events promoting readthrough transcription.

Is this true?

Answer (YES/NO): NO